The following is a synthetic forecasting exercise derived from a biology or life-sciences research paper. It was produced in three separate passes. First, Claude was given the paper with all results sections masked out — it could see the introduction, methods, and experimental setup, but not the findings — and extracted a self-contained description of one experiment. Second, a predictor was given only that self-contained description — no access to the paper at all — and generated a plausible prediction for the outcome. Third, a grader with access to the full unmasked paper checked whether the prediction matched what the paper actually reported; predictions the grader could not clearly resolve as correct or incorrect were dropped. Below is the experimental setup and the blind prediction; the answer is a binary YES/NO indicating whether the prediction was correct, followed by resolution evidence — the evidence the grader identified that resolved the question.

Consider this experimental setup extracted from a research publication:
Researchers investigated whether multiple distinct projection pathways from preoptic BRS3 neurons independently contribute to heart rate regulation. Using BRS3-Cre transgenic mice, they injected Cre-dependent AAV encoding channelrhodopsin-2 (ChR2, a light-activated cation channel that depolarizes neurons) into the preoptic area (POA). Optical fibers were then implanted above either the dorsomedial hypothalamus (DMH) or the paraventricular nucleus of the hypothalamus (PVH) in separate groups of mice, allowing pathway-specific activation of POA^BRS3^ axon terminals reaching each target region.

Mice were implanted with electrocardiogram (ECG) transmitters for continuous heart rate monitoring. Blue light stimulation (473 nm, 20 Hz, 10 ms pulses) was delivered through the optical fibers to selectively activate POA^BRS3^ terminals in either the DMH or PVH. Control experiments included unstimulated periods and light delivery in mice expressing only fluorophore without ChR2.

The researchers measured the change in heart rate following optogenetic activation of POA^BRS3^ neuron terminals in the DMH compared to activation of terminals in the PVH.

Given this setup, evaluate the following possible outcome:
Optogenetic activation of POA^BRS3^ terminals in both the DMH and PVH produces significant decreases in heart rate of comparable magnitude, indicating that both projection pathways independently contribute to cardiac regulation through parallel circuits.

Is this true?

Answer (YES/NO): NO